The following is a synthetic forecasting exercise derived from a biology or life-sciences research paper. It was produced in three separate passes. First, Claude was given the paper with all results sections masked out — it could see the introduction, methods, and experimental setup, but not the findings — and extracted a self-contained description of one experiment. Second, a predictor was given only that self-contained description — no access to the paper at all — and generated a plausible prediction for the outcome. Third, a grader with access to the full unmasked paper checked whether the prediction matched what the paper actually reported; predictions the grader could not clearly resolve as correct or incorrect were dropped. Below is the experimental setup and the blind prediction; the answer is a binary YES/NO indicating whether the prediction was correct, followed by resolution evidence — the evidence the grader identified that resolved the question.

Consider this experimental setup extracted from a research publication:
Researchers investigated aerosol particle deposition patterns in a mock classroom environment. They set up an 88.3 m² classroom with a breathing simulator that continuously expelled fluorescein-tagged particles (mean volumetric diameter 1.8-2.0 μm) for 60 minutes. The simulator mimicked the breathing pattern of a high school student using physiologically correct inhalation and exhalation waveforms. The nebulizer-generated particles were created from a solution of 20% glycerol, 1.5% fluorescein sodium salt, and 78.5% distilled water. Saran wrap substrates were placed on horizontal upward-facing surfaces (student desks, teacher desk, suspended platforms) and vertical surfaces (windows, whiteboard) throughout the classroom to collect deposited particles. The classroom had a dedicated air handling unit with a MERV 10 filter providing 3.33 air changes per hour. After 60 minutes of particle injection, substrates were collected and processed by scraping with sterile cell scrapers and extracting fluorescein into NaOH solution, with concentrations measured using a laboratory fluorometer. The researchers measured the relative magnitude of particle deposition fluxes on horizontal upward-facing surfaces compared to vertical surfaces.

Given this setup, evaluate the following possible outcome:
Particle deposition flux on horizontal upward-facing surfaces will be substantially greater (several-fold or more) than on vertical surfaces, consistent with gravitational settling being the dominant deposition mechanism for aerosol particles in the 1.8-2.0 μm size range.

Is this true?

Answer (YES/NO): YES